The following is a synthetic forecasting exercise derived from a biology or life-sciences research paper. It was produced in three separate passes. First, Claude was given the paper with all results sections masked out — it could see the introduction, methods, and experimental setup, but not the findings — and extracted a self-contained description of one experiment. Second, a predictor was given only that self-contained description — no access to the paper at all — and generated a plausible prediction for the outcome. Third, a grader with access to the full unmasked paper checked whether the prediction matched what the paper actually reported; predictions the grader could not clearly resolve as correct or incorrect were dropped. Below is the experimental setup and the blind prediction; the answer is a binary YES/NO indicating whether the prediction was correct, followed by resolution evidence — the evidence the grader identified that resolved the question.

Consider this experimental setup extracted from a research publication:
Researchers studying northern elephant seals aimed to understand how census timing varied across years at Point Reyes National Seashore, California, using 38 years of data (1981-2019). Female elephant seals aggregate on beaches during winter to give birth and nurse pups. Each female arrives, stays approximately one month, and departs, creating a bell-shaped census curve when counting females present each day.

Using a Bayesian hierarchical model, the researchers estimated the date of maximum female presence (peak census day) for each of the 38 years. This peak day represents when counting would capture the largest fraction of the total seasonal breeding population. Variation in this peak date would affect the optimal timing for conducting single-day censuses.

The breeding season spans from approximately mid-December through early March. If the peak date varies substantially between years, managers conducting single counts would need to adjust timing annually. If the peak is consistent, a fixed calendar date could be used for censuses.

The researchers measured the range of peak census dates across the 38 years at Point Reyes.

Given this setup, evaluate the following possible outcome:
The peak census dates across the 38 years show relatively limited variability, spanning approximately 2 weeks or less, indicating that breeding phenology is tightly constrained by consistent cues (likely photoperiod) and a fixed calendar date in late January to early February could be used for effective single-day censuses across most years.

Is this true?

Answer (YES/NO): NO